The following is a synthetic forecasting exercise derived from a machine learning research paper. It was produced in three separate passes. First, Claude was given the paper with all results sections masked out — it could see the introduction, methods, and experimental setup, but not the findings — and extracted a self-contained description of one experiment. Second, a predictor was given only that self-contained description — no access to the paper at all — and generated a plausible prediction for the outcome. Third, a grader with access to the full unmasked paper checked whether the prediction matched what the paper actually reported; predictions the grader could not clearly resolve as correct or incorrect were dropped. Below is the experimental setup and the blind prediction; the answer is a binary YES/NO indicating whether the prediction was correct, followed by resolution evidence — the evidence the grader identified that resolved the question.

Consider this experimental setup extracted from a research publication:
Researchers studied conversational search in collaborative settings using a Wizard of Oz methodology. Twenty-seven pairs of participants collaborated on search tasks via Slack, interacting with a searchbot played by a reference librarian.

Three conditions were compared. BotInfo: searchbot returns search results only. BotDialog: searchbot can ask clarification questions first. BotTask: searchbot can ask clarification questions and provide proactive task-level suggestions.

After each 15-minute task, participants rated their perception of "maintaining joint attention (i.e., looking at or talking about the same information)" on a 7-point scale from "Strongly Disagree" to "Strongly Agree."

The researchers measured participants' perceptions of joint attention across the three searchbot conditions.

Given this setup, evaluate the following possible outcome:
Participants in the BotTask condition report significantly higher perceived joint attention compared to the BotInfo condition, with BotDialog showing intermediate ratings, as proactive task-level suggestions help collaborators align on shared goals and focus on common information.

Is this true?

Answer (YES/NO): NO